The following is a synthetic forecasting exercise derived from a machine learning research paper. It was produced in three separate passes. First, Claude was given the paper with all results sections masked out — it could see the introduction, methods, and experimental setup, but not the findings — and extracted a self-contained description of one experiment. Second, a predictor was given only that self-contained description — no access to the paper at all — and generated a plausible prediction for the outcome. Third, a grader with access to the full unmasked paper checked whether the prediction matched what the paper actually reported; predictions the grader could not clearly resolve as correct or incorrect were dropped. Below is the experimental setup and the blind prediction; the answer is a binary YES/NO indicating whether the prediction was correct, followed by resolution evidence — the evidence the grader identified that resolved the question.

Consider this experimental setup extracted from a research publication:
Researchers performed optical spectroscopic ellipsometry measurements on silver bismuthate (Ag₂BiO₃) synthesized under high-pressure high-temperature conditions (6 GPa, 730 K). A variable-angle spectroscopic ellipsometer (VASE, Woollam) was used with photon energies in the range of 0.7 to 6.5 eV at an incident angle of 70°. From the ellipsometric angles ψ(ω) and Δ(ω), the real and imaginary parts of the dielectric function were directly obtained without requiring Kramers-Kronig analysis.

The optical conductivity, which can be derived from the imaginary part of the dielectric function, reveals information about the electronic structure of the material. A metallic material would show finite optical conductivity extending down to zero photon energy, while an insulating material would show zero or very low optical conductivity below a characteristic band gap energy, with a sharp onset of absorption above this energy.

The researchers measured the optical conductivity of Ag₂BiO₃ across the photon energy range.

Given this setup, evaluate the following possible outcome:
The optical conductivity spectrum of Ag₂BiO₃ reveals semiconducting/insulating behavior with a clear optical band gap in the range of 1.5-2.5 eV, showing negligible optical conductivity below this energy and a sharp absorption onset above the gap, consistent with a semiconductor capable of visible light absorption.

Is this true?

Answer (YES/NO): NO